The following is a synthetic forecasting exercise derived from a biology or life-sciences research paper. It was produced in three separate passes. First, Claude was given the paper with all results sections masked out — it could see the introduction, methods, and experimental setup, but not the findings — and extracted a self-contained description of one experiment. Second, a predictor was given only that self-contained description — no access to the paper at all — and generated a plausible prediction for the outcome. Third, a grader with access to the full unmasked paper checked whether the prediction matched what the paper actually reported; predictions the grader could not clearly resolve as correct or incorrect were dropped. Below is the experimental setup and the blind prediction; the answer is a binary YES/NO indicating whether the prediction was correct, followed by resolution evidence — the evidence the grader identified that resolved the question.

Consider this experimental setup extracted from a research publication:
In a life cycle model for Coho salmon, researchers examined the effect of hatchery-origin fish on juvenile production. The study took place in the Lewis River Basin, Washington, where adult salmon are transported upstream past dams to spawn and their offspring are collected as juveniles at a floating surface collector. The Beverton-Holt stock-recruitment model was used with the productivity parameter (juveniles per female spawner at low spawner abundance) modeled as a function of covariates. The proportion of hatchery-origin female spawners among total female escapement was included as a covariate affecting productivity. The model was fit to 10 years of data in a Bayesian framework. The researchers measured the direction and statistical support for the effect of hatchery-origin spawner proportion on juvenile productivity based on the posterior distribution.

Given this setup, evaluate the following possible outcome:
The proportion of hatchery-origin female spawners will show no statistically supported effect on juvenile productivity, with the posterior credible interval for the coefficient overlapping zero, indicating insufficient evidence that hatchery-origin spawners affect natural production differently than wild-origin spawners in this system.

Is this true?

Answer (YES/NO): NO